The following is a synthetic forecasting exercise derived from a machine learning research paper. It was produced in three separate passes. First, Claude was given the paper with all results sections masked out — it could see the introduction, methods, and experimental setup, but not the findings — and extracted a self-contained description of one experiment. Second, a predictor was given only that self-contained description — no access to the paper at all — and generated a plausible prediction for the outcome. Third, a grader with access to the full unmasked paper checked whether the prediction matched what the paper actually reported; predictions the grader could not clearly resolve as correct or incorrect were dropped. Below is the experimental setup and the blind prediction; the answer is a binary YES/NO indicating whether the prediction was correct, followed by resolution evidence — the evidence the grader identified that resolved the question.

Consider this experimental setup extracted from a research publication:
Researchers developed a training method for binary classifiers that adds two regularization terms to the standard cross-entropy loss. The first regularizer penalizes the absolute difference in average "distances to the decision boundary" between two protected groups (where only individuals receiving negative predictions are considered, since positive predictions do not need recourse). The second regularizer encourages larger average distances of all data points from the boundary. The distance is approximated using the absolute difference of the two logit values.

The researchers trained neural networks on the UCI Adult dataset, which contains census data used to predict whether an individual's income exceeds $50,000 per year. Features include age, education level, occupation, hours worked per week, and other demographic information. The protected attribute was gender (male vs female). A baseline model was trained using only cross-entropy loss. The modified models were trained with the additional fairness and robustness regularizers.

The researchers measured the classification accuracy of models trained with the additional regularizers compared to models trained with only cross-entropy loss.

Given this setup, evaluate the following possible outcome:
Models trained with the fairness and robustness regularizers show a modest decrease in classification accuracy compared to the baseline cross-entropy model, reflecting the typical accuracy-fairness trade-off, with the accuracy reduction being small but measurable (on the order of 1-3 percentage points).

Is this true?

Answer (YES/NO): YES